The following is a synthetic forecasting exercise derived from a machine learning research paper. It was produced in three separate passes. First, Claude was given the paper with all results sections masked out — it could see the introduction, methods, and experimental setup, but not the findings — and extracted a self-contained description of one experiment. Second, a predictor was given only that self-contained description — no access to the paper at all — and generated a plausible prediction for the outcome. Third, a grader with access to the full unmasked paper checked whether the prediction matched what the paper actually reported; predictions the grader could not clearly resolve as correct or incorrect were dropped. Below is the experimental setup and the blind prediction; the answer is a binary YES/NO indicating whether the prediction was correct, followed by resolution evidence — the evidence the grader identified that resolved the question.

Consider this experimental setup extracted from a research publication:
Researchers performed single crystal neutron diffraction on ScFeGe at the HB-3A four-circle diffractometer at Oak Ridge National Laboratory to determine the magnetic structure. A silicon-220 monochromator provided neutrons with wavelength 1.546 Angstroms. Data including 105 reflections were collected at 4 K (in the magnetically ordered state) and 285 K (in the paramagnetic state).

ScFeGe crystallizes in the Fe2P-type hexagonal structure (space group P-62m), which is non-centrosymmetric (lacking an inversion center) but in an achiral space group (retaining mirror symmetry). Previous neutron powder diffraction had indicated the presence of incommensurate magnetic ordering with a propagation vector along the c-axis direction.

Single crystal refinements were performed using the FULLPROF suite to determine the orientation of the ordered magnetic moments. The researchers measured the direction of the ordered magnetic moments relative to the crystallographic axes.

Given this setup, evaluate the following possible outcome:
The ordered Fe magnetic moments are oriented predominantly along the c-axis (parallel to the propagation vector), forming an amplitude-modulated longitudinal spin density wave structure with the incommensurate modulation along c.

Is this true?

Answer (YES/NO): NO